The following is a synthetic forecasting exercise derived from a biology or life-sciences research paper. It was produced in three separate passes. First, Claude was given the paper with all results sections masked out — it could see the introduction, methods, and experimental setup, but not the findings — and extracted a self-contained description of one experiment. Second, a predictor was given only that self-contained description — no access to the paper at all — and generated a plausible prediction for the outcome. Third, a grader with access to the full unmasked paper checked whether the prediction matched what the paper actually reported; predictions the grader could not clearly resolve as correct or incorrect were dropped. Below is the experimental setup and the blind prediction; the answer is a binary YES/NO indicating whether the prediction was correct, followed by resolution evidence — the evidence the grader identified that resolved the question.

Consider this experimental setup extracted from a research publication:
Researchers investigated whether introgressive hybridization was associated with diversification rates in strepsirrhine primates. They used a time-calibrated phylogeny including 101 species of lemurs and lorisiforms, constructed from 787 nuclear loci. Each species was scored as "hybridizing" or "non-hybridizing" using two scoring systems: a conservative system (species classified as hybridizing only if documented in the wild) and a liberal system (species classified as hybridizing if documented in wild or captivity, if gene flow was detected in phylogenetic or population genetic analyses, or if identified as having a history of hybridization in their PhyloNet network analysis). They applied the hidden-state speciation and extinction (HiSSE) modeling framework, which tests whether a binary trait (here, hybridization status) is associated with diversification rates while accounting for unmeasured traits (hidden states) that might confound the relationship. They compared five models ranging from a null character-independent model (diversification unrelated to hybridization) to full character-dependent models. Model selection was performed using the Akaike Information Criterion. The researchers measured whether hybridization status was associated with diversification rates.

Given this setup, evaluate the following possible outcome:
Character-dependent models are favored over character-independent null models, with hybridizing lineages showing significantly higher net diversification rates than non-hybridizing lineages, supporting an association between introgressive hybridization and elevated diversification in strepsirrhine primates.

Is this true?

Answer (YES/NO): YES